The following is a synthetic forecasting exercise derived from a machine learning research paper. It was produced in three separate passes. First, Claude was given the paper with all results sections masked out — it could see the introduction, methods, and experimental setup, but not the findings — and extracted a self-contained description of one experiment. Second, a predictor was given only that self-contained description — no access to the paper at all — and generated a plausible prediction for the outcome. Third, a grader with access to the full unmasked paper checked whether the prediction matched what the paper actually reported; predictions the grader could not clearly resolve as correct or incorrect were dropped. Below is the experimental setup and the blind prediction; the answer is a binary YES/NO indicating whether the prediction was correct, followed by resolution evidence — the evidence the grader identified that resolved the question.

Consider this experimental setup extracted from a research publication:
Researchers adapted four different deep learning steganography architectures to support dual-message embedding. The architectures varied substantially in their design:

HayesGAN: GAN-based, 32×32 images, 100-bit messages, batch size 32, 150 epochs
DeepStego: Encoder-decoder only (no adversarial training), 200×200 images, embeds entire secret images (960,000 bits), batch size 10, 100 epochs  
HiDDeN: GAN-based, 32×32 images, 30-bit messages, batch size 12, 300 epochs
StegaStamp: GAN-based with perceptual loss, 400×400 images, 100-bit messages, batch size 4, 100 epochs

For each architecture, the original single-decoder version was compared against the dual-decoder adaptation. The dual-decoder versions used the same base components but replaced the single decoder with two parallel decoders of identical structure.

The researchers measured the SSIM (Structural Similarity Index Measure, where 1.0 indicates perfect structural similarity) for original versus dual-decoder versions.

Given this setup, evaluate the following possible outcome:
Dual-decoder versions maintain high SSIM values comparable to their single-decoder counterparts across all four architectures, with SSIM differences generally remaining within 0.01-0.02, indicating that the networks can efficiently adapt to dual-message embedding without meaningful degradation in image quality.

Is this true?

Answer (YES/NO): NO